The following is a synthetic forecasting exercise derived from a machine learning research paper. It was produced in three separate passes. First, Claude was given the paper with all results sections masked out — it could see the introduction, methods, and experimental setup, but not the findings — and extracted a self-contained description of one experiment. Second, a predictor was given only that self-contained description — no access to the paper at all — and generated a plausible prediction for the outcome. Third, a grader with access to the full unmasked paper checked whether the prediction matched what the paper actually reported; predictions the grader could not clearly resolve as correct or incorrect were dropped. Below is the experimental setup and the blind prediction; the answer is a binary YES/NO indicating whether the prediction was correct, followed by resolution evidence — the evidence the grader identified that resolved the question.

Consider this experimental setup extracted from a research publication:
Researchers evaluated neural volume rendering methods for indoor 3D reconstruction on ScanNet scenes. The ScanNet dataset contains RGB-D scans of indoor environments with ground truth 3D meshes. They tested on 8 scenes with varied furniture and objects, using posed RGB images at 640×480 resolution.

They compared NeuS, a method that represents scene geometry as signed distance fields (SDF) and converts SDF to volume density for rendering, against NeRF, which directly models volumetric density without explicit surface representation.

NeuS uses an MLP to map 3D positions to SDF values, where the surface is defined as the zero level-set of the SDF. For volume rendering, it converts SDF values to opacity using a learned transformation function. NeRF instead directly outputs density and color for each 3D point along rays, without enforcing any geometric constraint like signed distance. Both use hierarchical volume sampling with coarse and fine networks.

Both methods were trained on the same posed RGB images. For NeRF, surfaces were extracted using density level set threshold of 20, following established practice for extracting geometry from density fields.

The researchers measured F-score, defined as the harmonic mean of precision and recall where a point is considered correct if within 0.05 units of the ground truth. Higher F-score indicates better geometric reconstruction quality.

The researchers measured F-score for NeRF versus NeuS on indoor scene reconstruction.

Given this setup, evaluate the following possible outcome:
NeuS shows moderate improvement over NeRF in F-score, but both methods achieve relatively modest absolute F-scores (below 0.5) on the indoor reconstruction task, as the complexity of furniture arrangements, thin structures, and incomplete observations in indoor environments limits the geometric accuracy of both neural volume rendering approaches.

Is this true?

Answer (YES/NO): NO